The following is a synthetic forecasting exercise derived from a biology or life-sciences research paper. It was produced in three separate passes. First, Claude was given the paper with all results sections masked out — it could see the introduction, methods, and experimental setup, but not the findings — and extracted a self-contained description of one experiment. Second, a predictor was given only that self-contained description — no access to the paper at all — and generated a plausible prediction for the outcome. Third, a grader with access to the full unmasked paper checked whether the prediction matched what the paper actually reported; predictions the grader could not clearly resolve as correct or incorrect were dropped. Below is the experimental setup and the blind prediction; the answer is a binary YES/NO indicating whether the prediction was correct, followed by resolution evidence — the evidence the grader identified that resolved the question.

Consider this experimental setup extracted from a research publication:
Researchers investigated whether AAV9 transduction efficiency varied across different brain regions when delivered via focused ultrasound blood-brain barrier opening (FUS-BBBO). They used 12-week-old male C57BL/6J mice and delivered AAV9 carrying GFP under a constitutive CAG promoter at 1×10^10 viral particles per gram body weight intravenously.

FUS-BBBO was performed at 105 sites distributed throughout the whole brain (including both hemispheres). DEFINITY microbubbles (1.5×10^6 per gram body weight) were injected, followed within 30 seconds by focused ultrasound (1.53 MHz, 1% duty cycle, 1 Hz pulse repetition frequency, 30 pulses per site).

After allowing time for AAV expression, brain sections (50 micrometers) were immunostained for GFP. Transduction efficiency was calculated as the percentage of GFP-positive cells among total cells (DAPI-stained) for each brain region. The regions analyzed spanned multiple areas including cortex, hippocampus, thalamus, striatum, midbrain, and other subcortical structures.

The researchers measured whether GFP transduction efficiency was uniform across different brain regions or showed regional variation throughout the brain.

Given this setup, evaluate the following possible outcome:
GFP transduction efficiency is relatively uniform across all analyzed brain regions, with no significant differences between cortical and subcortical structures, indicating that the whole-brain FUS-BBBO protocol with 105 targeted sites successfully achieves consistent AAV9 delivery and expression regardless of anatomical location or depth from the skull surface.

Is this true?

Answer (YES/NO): YES